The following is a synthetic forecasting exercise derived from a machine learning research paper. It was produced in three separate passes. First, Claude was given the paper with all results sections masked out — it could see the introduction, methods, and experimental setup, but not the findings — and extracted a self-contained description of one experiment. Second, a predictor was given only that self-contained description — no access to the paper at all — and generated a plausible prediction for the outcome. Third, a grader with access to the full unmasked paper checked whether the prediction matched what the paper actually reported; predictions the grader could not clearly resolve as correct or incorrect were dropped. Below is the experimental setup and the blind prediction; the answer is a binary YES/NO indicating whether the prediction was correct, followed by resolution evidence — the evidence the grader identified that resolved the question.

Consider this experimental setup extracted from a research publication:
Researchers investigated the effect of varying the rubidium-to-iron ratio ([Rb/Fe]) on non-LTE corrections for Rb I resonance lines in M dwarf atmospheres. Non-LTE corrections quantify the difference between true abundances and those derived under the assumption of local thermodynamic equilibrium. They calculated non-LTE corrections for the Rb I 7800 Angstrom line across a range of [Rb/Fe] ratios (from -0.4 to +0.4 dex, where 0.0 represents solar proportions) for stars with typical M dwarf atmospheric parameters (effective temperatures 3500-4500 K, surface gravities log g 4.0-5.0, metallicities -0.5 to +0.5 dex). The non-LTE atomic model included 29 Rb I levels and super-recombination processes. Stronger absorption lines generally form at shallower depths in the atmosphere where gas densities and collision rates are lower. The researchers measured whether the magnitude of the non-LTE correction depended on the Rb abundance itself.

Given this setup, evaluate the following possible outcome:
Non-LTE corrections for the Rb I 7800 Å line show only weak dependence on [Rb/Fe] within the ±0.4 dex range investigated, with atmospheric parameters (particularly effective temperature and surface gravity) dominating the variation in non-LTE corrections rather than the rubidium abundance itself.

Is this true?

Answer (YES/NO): NO